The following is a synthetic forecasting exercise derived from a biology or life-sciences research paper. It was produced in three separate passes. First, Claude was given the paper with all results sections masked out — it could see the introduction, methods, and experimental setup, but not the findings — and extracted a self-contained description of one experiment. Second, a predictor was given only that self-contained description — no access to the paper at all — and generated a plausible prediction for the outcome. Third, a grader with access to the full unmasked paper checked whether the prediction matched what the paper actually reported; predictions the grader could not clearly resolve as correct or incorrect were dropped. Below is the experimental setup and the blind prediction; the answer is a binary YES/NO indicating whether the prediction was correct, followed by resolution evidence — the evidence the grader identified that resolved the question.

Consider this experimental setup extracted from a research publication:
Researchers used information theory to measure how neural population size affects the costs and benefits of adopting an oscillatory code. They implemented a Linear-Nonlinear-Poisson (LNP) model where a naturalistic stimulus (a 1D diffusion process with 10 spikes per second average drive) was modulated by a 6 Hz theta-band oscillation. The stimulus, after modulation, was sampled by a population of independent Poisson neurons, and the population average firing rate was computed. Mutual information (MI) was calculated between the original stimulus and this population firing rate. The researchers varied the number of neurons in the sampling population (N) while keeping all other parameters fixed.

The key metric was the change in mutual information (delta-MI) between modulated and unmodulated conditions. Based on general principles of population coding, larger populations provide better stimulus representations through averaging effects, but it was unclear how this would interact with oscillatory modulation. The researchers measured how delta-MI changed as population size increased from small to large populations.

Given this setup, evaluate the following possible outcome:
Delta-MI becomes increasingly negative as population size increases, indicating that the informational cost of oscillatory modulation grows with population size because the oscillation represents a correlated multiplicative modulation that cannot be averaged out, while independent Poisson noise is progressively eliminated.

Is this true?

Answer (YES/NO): NO